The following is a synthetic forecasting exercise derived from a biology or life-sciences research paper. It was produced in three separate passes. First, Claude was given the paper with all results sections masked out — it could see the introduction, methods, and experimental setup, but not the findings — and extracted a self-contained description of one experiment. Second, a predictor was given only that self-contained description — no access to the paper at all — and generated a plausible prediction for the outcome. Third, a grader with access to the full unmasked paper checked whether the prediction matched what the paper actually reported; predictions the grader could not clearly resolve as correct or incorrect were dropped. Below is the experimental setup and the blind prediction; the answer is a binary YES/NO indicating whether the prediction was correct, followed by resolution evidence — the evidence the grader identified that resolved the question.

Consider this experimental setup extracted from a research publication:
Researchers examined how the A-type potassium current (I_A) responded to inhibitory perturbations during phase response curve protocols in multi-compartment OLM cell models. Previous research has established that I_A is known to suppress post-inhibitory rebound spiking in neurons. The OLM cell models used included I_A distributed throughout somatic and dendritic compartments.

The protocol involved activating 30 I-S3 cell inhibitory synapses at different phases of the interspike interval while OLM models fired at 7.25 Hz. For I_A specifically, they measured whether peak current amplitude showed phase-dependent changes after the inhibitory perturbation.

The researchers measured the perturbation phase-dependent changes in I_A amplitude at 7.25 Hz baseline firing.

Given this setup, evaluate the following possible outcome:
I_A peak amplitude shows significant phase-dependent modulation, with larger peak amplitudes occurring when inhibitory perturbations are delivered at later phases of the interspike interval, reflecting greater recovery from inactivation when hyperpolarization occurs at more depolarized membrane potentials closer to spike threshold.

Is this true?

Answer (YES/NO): NO